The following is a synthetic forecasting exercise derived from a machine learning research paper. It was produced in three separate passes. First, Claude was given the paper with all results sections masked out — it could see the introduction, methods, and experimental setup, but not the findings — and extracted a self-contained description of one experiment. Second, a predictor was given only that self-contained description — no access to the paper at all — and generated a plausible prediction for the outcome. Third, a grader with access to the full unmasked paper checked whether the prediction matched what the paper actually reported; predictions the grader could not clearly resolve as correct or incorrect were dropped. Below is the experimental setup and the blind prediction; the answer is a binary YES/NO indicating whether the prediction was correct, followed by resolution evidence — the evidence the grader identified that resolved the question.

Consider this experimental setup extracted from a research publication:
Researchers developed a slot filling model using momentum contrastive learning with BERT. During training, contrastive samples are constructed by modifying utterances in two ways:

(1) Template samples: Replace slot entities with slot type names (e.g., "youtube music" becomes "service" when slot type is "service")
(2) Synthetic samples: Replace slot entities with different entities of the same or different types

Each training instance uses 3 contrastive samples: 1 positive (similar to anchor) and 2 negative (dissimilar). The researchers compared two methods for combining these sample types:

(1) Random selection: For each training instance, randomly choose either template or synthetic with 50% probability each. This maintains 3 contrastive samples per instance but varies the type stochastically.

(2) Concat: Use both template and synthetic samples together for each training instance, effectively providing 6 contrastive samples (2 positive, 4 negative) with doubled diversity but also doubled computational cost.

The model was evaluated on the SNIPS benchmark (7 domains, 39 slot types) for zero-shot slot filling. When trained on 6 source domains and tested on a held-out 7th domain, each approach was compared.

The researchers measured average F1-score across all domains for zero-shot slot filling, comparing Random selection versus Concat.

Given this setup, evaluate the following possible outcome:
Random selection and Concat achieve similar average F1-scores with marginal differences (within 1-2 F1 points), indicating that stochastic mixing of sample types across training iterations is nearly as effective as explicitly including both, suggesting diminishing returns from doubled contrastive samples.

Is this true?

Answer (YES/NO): NO